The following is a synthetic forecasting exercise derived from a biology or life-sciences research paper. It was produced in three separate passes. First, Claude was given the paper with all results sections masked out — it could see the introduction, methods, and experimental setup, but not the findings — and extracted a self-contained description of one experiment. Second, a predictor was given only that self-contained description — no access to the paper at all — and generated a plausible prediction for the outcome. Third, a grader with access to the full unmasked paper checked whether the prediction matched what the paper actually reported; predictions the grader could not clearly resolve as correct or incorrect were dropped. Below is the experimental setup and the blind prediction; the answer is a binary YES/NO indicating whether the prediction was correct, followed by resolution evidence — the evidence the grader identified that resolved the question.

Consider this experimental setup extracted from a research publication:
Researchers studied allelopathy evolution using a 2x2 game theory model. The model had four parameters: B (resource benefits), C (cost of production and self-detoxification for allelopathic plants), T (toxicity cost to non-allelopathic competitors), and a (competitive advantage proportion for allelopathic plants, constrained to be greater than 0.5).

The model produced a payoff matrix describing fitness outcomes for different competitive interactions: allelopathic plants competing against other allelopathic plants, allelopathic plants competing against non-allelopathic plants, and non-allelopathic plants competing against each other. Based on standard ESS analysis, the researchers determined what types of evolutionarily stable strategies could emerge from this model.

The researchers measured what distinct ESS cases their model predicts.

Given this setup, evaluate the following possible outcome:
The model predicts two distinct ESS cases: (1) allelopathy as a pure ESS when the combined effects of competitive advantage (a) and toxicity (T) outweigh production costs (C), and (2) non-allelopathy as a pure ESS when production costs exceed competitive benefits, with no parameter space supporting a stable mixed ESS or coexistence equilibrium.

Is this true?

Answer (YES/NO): NO